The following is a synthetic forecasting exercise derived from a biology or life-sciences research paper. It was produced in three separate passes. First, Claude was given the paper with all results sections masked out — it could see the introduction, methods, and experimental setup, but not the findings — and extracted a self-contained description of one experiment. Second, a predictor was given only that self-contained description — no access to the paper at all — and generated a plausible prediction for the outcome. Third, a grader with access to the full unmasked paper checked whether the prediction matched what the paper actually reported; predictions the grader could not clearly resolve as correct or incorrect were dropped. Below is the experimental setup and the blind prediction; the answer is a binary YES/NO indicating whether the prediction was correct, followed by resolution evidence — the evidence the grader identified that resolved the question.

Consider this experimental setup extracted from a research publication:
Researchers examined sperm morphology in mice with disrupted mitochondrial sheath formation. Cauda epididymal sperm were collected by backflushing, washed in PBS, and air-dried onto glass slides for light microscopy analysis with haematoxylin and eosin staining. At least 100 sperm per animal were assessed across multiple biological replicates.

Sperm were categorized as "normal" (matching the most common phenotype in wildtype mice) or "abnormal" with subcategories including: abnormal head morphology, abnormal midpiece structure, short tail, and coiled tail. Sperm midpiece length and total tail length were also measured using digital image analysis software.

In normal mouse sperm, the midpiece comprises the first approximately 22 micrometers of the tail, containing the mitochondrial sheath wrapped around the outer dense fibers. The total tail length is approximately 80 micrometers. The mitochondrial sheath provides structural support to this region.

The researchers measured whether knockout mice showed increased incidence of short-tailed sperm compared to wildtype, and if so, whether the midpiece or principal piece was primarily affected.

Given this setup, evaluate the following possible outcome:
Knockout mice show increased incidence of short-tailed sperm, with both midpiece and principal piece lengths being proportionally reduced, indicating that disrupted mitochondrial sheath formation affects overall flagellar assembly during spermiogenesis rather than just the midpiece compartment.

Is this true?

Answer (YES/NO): NO